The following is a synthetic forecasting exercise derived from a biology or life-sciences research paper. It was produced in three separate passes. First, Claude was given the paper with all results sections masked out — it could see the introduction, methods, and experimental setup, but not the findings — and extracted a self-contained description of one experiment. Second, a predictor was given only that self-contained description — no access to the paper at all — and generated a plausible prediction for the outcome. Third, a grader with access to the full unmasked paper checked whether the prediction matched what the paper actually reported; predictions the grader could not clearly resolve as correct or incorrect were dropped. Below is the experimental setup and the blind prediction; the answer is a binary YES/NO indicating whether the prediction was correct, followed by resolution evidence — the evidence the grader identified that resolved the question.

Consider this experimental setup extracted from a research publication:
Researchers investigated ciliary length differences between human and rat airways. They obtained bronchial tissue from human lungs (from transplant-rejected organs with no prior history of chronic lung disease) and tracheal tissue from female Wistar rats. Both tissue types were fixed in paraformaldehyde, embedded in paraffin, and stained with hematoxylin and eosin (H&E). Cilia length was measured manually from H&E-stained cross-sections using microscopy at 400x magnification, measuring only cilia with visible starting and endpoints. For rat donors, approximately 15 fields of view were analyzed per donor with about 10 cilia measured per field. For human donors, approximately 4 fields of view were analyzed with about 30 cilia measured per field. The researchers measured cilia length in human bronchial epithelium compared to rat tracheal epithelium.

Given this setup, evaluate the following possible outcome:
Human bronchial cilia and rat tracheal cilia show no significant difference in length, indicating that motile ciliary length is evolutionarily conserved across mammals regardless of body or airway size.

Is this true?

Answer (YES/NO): NO